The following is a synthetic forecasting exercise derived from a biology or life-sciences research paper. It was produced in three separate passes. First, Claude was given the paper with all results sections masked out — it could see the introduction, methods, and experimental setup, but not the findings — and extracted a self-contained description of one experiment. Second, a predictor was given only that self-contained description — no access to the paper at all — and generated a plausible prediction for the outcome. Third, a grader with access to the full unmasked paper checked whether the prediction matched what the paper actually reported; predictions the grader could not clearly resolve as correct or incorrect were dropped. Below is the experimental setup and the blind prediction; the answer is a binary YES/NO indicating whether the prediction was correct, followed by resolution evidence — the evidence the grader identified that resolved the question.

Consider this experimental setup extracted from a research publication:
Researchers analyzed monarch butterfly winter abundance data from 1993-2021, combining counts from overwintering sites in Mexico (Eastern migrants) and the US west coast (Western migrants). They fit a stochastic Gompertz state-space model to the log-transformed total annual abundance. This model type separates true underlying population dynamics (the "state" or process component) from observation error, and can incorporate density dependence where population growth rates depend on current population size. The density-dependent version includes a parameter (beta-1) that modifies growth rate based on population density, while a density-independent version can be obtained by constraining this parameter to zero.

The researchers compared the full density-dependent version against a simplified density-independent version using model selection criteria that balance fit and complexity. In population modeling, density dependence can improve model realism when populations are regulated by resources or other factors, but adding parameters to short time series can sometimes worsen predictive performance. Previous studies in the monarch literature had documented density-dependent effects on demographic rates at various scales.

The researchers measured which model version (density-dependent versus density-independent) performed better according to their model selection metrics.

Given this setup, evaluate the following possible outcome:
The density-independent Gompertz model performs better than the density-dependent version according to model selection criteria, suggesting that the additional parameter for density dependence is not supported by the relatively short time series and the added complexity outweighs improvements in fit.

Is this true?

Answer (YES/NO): NO